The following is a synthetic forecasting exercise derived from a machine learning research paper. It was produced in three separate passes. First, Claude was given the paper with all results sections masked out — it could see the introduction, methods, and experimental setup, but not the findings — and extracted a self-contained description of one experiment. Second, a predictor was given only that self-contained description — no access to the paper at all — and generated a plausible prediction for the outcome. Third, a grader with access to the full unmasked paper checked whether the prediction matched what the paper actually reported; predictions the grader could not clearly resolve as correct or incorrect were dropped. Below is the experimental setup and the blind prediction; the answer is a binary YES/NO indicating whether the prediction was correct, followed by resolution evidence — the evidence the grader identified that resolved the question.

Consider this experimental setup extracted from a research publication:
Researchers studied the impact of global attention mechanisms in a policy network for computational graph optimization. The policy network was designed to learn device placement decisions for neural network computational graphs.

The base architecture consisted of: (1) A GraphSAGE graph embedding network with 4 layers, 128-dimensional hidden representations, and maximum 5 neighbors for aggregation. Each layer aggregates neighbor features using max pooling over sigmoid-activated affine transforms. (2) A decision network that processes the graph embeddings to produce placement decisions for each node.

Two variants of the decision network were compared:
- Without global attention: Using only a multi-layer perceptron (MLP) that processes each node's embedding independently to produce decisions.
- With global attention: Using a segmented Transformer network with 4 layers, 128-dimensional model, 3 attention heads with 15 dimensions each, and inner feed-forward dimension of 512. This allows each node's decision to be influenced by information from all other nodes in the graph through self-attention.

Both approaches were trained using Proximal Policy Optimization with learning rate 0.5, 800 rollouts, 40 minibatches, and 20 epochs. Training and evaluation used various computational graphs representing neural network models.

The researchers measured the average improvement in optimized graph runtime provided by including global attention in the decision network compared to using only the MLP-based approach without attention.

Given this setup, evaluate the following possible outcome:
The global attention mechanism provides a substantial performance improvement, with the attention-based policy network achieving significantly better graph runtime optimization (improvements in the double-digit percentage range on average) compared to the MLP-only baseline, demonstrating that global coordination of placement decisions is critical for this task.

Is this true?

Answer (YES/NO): YES